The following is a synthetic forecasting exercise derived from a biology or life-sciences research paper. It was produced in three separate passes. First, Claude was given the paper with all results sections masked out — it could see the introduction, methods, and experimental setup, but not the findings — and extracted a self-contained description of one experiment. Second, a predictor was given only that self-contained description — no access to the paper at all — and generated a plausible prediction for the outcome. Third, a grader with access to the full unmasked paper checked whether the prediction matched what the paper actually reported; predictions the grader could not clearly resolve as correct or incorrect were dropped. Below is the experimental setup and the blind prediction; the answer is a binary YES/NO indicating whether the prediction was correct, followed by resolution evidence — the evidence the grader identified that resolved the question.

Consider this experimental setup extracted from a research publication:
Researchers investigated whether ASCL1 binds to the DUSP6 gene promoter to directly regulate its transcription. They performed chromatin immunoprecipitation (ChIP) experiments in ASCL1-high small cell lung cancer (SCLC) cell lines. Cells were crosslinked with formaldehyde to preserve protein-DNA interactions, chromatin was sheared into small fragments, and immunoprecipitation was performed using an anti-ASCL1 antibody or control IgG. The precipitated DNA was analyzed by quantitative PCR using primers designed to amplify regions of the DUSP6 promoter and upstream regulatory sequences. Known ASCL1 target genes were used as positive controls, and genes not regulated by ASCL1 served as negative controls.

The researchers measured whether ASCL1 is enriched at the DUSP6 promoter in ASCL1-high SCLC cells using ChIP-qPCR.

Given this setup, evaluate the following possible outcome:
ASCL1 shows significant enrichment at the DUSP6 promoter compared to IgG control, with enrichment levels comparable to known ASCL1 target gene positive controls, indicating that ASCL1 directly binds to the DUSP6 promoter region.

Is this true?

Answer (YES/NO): NO